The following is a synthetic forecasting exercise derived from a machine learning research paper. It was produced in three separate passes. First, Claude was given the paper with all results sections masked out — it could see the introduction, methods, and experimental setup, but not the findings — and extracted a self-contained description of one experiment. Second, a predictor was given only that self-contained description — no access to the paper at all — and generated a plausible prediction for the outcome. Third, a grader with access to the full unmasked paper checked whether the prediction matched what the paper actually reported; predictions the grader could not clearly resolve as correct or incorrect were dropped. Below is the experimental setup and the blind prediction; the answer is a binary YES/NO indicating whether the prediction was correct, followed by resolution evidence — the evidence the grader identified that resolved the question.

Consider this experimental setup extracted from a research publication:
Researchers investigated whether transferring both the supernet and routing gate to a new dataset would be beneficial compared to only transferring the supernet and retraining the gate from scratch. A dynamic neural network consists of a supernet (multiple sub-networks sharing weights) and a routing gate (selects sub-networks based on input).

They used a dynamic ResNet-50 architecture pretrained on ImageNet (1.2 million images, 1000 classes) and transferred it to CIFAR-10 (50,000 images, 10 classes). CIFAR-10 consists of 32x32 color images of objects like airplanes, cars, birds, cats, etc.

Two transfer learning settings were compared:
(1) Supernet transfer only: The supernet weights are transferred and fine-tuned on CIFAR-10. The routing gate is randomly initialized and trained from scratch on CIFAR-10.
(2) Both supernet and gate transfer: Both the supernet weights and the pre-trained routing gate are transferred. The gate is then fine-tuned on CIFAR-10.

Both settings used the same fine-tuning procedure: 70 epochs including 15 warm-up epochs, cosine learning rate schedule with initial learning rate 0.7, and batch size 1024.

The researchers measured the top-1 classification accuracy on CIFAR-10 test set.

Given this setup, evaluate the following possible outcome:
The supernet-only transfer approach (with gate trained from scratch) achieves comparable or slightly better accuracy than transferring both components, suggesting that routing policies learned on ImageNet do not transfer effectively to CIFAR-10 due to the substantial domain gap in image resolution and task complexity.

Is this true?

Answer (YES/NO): NO